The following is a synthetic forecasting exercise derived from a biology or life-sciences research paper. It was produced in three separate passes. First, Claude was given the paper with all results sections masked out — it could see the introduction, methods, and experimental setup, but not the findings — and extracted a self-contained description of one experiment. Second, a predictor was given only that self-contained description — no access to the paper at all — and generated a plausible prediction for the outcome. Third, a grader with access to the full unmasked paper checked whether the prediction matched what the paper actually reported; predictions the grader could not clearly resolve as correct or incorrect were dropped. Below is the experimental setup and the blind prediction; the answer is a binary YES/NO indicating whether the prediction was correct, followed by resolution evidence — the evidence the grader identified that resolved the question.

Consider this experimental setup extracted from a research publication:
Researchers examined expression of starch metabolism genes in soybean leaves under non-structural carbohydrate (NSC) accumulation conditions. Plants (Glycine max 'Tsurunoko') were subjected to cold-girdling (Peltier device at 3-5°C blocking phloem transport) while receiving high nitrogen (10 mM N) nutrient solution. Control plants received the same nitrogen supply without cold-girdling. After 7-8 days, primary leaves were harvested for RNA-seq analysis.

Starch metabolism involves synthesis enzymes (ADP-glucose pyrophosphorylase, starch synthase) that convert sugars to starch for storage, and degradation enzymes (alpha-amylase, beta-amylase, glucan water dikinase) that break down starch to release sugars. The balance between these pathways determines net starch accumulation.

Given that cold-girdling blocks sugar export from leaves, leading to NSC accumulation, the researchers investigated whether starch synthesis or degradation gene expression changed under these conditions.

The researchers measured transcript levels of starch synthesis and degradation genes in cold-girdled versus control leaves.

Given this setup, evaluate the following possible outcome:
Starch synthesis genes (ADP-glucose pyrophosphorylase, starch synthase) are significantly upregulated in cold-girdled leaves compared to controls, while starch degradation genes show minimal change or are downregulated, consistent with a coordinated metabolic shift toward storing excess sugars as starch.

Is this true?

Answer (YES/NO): NO